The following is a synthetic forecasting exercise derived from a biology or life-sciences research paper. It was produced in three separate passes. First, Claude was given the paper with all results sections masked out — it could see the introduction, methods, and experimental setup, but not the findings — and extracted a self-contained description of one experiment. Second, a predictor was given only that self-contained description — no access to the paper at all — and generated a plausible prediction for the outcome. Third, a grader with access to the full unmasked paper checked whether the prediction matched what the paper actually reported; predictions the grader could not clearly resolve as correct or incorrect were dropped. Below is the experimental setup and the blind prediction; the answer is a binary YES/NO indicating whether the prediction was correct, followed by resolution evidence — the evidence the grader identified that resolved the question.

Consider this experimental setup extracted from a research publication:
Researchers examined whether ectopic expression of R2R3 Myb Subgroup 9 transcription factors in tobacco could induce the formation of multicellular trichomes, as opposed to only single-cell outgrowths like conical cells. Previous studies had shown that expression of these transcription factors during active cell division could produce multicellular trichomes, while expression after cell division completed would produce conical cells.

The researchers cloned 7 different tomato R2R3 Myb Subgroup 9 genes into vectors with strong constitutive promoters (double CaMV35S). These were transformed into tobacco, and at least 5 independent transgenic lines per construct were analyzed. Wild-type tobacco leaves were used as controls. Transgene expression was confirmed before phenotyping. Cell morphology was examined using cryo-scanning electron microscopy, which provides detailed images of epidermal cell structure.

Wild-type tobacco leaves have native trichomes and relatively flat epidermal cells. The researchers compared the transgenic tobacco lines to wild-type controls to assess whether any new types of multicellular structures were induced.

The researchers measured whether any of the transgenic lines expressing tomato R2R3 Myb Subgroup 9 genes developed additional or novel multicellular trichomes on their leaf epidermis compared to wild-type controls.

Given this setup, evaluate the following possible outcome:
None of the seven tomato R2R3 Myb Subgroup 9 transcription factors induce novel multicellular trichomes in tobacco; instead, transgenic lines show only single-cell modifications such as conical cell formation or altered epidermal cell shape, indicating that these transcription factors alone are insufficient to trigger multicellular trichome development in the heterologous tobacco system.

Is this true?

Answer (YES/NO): NO